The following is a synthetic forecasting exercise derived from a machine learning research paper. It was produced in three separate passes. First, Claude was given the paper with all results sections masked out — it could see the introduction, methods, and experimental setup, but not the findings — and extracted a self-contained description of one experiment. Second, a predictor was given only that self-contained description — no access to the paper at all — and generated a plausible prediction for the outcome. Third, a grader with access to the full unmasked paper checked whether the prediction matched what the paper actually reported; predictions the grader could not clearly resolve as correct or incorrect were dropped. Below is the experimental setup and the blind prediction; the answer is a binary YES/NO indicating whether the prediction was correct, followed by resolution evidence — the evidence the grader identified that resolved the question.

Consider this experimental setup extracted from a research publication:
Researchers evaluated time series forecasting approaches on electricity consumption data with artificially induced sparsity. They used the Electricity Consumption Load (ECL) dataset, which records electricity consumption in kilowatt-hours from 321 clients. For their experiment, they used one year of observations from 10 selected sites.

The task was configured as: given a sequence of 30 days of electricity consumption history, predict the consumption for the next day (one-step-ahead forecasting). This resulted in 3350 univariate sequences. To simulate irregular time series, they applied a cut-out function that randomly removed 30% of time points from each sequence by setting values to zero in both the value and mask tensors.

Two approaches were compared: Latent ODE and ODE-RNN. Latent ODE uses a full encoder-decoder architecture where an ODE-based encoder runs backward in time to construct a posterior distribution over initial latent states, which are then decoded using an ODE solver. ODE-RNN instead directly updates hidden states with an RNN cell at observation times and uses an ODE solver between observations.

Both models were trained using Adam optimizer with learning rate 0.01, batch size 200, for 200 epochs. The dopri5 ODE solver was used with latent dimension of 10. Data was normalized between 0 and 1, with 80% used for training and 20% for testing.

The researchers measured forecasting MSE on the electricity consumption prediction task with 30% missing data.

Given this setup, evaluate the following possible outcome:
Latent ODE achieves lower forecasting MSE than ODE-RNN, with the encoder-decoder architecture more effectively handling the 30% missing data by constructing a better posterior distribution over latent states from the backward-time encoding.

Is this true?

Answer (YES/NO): NO